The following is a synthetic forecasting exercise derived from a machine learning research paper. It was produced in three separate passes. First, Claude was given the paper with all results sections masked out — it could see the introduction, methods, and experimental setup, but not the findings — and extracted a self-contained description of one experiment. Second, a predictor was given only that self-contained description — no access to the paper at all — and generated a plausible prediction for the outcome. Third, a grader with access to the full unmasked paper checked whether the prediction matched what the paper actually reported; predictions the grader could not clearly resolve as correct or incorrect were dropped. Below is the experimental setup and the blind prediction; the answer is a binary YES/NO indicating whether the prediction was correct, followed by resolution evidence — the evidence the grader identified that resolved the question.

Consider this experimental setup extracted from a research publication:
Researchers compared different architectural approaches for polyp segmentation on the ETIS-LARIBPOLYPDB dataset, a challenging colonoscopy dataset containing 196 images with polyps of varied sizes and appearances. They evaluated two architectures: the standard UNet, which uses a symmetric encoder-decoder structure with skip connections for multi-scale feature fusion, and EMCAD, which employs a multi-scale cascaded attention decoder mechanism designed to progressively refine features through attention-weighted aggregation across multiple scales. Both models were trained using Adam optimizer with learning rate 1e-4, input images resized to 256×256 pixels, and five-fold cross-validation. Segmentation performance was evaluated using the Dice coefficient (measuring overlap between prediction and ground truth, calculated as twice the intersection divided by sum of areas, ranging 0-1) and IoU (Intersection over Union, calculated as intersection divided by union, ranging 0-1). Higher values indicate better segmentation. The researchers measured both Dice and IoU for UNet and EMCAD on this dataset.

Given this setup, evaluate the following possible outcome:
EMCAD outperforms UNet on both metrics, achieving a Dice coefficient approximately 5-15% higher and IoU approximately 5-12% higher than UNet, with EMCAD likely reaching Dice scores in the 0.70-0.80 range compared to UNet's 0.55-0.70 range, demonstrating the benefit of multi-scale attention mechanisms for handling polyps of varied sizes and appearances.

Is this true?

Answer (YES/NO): NO